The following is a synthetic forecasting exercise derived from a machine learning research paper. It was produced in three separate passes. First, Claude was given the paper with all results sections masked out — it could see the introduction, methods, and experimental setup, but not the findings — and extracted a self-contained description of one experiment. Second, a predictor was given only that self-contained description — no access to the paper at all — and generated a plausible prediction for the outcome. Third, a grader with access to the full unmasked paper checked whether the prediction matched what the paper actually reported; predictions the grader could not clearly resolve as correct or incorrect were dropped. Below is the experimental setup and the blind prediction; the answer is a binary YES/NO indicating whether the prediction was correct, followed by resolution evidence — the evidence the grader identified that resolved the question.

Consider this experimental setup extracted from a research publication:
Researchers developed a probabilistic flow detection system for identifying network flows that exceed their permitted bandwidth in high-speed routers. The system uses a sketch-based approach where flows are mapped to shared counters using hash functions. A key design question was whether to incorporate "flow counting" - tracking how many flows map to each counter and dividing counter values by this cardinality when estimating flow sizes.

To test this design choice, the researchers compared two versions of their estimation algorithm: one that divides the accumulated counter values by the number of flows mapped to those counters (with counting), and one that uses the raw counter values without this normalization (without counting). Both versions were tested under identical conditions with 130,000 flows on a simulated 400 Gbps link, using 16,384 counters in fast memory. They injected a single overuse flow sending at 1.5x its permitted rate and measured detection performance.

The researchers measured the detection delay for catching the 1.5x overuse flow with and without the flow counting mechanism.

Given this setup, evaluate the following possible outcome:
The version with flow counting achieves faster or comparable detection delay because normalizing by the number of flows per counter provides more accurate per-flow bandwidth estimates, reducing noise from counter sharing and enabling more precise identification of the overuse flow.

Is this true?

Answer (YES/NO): YES